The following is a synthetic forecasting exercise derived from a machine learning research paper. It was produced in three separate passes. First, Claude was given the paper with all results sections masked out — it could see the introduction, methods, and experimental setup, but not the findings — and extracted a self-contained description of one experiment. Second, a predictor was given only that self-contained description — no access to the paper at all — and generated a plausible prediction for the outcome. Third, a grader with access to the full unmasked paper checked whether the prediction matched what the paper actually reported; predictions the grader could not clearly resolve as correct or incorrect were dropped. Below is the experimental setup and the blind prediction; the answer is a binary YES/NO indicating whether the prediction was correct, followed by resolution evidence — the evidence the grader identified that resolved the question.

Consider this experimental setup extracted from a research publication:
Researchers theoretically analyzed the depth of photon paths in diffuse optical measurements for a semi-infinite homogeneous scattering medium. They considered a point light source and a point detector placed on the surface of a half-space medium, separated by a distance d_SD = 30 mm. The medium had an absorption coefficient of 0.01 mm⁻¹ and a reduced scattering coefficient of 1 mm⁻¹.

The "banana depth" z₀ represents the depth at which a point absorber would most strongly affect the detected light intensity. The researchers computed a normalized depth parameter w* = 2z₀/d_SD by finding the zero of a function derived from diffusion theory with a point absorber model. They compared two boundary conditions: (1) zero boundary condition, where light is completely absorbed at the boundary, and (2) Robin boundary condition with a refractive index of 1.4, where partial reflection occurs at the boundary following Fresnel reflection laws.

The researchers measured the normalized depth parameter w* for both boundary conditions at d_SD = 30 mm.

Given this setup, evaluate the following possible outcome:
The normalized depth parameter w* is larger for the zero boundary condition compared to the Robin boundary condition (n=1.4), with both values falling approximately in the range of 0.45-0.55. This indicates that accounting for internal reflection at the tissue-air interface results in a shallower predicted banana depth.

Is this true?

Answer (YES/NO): NO